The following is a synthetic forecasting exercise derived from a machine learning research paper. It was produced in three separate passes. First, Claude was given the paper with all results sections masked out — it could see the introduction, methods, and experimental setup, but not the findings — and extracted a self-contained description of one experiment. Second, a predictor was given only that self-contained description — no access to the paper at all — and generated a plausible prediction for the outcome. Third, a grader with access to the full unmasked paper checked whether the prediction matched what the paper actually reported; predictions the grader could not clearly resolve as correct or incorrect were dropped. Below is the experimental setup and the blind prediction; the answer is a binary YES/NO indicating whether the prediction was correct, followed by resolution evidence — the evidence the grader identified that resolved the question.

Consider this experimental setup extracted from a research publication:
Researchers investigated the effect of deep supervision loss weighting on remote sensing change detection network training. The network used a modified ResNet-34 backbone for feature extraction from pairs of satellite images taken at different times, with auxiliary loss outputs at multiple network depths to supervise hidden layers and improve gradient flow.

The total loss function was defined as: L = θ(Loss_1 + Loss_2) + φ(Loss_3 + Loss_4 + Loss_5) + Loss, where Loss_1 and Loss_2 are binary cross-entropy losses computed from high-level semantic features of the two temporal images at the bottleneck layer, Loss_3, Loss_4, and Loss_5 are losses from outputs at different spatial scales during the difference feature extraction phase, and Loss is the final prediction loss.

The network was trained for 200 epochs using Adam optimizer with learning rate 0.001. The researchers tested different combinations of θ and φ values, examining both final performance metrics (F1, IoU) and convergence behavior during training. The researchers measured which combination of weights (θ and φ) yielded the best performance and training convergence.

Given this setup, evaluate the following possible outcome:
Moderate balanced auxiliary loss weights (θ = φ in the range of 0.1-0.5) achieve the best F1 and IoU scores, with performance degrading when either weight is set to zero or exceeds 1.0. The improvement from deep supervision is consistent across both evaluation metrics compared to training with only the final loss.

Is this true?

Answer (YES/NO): NO